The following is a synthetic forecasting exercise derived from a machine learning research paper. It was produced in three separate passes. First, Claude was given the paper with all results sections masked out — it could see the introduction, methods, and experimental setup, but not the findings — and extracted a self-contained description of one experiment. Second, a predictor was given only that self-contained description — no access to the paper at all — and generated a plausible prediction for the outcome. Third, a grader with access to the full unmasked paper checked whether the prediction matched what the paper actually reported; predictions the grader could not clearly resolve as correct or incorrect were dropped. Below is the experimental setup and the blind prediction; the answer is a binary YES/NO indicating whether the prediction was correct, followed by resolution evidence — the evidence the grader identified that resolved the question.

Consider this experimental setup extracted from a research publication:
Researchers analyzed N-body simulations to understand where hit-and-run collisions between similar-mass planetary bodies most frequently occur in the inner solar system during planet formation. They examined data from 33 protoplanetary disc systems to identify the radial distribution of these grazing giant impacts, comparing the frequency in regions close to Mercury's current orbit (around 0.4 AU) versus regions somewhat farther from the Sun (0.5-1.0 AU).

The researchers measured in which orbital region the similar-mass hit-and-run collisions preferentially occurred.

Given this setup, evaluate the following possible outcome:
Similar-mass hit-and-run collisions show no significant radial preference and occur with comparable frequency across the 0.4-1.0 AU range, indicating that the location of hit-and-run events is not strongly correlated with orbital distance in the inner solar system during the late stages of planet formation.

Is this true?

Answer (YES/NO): NO